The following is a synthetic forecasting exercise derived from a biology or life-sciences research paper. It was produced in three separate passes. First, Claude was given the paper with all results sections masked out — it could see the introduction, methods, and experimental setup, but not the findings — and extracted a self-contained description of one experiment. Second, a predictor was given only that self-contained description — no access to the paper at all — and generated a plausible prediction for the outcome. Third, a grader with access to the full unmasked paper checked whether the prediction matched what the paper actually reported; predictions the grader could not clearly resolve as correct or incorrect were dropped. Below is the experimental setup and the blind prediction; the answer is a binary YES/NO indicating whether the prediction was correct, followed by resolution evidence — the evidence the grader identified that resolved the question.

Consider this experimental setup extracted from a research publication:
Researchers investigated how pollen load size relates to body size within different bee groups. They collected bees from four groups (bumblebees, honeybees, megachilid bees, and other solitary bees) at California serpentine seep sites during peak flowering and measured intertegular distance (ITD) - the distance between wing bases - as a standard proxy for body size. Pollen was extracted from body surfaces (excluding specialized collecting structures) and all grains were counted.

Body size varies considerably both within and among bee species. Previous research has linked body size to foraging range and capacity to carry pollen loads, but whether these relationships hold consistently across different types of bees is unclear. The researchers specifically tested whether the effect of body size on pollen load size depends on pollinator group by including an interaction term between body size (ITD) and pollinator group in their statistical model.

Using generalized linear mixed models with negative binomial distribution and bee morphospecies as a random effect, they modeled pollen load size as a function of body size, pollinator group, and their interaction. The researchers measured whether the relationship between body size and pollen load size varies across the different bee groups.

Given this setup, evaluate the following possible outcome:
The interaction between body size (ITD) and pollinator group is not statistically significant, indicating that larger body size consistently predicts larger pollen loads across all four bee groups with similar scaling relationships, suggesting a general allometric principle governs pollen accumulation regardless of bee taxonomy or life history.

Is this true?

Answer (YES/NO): YES